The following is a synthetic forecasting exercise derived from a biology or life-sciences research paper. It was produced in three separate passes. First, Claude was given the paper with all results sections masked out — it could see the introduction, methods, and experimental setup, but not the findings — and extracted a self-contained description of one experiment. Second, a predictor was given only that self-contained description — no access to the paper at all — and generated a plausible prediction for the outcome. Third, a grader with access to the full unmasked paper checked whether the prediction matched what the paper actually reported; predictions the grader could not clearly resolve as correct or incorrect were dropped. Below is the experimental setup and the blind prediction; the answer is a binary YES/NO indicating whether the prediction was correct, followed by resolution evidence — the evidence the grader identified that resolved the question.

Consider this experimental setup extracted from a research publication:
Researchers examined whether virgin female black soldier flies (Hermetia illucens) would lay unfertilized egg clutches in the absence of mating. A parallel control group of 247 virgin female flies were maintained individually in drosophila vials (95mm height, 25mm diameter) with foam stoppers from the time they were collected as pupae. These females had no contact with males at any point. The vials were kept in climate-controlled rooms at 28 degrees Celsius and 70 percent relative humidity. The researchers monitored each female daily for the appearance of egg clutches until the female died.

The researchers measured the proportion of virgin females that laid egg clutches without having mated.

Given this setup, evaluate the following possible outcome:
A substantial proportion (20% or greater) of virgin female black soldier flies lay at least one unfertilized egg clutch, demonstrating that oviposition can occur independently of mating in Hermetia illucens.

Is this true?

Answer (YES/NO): NO